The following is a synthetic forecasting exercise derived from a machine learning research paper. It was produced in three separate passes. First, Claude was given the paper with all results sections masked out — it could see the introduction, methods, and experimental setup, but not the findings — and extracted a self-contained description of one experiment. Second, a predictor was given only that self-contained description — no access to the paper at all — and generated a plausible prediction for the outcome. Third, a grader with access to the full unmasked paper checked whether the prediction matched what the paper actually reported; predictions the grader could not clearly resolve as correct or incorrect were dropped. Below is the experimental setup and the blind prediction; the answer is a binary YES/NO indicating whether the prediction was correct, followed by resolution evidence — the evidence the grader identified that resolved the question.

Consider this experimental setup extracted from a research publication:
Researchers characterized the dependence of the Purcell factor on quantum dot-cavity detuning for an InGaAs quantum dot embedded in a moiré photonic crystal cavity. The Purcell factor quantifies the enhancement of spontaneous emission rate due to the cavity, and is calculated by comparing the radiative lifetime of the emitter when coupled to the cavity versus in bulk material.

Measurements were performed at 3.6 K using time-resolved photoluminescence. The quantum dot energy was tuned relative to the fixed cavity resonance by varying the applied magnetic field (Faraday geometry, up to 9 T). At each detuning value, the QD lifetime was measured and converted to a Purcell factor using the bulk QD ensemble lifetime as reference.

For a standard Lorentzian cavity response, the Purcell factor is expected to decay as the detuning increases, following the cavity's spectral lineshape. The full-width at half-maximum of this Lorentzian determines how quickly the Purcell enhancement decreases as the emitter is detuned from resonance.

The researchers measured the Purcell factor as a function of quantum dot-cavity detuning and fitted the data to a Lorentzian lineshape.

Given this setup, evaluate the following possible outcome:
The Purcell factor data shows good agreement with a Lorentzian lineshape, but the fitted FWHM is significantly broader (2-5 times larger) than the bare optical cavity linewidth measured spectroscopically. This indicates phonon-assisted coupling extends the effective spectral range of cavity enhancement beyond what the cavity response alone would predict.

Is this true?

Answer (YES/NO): NO